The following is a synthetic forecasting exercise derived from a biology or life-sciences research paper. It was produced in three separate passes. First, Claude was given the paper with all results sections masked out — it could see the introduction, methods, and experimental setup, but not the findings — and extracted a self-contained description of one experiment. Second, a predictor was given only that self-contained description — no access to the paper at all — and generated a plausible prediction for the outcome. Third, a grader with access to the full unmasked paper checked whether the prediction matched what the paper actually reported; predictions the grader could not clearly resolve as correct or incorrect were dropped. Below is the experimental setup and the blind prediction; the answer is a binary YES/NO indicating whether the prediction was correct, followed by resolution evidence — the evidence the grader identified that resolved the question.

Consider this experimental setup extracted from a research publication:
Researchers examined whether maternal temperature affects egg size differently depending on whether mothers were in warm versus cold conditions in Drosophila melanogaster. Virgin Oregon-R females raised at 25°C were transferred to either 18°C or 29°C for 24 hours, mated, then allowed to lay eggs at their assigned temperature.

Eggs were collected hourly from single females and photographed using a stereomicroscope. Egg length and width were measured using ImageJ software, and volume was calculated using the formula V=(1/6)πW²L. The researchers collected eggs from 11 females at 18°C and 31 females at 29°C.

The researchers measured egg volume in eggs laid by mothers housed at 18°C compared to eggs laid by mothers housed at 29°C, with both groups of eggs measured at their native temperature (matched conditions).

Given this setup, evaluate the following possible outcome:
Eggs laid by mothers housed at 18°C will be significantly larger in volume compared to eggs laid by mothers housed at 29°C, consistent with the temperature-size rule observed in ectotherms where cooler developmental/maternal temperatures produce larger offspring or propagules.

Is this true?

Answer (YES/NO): YES